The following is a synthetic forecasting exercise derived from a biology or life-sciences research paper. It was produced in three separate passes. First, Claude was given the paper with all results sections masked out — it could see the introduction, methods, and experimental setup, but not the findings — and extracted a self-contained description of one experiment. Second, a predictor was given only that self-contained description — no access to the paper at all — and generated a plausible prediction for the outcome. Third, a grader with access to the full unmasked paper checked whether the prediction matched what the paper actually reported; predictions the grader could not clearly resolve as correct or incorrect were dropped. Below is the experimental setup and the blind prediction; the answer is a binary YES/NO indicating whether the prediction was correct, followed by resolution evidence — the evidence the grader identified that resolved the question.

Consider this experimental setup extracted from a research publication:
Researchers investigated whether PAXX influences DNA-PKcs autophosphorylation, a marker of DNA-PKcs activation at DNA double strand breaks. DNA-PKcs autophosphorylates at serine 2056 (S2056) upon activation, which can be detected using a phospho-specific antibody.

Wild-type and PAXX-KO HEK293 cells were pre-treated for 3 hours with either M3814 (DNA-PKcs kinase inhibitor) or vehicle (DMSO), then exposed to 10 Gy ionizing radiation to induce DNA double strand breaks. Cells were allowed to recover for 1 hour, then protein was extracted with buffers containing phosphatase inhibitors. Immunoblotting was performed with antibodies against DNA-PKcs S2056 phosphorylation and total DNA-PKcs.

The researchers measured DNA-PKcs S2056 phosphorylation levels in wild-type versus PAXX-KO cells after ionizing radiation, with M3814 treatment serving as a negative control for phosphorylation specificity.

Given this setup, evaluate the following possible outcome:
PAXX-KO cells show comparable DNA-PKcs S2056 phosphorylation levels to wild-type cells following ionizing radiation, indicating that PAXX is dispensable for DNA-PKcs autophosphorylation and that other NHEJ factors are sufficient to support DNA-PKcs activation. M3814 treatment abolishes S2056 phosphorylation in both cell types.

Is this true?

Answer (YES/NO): YES